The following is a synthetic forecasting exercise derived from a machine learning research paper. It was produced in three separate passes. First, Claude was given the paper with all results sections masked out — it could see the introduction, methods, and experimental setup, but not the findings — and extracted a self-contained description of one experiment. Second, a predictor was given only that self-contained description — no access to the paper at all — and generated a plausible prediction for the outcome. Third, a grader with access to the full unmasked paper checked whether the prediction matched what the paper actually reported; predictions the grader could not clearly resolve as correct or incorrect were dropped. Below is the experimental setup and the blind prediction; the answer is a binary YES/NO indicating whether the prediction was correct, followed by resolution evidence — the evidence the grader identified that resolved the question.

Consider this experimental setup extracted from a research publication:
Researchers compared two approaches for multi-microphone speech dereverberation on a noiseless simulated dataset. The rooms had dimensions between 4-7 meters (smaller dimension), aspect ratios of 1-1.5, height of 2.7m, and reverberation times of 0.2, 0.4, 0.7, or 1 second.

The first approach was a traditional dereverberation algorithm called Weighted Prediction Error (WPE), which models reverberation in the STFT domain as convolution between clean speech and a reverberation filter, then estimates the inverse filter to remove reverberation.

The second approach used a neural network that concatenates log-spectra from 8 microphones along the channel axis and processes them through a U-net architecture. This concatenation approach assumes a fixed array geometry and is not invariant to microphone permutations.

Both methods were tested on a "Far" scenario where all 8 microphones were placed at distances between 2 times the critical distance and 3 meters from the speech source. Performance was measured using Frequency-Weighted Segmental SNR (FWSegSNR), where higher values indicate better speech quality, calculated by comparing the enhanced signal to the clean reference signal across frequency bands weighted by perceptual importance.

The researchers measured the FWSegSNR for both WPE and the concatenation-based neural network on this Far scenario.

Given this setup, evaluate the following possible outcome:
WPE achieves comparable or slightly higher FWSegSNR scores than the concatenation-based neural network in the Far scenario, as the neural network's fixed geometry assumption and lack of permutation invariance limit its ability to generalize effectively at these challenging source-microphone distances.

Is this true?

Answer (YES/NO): NO